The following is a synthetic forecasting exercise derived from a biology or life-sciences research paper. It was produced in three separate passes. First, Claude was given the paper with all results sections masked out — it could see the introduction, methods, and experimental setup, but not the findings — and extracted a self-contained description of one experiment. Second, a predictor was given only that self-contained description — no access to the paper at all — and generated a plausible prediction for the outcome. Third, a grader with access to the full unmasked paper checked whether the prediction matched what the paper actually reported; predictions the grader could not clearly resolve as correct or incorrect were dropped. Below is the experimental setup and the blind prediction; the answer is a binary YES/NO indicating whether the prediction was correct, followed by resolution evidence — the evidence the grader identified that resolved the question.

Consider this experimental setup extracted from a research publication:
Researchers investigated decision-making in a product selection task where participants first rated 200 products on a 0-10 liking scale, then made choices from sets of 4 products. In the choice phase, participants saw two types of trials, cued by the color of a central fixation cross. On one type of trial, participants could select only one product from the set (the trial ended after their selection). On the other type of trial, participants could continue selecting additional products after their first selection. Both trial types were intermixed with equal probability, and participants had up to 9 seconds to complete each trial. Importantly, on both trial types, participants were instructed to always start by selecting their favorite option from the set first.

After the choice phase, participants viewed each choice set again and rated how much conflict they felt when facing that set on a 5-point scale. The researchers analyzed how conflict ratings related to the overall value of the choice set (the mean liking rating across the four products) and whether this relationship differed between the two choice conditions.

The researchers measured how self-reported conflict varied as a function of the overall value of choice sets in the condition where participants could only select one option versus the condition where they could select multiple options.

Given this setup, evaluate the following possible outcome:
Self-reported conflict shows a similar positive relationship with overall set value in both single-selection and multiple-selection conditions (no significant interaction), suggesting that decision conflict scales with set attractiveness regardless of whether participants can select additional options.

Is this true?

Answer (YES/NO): NO